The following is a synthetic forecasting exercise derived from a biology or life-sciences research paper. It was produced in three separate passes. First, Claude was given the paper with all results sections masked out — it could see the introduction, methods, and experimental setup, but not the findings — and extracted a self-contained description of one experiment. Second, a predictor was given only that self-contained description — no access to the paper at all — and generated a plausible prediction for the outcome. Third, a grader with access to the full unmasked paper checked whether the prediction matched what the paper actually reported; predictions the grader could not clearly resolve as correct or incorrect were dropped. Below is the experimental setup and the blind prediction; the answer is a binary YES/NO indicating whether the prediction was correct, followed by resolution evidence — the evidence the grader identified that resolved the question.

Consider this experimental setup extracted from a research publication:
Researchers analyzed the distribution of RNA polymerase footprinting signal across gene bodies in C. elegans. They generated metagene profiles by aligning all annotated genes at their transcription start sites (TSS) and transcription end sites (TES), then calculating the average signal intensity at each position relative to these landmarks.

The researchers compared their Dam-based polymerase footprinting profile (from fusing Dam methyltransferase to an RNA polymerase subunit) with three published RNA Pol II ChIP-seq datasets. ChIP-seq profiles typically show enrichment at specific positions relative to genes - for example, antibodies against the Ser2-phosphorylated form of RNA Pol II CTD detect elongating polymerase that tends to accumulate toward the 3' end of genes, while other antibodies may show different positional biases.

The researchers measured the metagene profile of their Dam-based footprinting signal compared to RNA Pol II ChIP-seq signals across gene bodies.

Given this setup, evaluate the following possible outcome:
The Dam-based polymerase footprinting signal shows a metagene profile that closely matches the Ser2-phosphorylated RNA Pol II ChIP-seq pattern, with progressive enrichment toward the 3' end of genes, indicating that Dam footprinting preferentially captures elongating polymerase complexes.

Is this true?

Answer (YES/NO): NO